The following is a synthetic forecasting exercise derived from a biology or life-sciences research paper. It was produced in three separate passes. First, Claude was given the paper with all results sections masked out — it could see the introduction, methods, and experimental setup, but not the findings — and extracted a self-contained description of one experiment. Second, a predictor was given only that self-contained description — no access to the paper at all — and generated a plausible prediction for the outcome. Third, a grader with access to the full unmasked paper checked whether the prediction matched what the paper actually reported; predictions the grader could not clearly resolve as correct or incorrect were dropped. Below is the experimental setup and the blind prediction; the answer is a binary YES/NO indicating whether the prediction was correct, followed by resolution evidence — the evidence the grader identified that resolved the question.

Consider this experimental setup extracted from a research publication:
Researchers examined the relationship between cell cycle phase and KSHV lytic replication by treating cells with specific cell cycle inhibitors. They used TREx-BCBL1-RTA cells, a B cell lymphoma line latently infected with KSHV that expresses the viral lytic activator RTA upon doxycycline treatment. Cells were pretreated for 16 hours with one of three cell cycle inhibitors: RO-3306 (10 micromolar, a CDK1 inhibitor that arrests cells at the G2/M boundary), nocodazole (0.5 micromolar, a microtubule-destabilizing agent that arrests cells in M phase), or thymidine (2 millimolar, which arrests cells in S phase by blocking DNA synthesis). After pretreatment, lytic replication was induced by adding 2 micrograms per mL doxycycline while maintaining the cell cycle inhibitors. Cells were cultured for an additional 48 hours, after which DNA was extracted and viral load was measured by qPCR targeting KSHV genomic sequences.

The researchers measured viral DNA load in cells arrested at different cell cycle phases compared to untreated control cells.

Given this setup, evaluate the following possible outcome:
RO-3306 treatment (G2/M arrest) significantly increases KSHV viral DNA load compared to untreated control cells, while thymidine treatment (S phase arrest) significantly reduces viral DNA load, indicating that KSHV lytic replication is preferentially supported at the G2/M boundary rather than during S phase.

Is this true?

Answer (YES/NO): NO